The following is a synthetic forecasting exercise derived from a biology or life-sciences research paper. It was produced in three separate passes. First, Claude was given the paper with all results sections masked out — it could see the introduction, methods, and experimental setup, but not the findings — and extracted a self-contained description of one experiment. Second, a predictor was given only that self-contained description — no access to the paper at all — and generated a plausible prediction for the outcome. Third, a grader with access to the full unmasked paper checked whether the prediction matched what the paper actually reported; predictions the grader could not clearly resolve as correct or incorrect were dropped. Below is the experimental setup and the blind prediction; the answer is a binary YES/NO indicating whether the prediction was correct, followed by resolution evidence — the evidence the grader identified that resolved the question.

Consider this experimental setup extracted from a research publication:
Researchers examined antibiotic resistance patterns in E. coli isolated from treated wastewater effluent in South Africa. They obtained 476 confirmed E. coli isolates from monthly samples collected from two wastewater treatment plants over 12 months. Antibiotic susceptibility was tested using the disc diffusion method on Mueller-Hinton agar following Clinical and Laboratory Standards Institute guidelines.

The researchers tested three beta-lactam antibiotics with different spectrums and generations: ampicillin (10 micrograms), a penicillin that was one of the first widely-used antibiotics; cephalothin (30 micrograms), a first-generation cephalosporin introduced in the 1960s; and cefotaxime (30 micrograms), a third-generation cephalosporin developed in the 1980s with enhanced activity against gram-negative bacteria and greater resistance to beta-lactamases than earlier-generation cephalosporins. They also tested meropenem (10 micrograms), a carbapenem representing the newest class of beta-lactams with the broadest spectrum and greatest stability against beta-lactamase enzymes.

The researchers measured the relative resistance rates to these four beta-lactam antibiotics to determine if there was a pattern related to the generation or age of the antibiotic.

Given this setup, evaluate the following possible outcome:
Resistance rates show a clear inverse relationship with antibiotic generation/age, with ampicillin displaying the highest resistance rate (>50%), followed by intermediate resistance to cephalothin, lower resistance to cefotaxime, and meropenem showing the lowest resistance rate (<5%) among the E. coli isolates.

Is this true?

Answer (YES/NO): NO